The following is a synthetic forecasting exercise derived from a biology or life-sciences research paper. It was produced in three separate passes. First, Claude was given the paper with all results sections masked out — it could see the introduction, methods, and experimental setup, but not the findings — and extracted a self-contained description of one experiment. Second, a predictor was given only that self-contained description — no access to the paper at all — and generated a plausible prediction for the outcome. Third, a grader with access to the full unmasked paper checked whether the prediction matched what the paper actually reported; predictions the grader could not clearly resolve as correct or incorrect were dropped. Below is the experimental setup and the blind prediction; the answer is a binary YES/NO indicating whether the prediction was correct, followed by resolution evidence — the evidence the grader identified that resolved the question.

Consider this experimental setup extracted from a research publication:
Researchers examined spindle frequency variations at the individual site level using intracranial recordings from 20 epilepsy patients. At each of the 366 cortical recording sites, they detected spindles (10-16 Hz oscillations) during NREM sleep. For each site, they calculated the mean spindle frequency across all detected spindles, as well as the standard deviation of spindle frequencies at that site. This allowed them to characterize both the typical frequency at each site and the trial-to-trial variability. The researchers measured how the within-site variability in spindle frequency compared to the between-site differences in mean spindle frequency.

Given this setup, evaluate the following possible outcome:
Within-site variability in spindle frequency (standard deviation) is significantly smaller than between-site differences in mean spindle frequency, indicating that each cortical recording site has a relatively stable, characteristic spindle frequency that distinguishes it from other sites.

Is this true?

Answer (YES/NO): NO